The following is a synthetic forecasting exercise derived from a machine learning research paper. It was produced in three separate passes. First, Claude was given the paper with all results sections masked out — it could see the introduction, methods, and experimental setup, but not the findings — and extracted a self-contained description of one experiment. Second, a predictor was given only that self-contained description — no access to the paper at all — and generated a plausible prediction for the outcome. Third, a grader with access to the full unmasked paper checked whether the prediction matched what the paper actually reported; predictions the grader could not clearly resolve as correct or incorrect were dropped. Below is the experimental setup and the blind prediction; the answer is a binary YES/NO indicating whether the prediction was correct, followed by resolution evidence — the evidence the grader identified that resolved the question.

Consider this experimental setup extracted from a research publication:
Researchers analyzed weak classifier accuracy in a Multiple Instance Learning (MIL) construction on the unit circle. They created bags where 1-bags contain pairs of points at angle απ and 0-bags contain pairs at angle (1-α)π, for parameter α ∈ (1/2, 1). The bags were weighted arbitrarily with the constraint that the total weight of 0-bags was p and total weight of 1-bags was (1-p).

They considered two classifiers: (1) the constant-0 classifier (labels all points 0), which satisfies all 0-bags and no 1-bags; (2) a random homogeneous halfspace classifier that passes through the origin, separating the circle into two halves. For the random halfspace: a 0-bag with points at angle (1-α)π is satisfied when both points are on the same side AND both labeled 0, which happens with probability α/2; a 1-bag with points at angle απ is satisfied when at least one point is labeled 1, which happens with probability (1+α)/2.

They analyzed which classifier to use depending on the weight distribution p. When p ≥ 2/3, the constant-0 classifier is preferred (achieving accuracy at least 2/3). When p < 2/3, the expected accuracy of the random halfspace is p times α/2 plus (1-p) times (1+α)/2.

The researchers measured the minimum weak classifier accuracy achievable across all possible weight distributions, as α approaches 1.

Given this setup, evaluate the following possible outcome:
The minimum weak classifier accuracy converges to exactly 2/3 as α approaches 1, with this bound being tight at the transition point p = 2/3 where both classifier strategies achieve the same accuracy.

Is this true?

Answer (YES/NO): YES